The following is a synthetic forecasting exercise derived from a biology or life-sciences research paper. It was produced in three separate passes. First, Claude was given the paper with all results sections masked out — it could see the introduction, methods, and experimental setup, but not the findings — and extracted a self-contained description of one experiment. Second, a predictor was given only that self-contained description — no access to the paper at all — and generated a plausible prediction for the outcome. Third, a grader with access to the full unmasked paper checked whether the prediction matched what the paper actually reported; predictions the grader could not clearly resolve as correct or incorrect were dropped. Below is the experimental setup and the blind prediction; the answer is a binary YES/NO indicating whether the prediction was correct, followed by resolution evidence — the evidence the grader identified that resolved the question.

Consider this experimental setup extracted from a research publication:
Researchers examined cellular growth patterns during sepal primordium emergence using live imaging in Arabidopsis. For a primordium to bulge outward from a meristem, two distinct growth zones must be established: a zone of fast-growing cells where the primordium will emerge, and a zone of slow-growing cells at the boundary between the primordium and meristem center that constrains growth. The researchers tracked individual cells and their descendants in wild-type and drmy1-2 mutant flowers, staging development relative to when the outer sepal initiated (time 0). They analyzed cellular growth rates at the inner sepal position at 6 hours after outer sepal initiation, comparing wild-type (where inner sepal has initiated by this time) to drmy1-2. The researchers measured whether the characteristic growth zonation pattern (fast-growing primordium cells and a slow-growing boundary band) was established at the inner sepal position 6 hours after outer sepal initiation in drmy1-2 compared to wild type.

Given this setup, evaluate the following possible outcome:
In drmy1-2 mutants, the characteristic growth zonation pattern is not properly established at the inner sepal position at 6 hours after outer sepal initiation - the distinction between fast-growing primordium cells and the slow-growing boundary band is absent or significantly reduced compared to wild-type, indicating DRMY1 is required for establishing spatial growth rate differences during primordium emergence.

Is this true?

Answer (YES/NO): YES